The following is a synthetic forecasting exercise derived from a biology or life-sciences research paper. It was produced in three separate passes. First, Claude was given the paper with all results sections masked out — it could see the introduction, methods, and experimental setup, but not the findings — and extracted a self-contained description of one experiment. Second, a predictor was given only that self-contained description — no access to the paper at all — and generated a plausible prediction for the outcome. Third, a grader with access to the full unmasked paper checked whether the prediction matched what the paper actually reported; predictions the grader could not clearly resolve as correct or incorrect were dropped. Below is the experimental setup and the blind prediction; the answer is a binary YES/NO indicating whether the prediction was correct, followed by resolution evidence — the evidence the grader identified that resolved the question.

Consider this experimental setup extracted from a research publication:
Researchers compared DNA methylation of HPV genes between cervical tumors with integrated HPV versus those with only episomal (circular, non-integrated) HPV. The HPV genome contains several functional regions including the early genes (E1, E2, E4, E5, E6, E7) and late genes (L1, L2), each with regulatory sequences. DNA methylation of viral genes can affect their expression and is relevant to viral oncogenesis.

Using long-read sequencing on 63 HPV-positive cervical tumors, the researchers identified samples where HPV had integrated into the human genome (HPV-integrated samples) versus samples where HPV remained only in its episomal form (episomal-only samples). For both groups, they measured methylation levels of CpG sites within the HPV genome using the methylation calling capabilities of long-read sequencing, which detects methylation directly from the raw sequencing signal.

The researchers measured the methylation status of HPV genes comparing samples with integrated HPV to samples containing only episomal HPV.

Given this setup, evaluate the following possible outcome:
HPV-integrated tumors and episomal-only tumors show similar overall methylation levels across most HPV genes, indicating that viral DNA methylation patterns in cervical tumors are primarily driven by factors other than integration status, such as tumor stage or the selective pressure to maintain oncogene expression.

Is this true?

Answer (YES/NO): NO